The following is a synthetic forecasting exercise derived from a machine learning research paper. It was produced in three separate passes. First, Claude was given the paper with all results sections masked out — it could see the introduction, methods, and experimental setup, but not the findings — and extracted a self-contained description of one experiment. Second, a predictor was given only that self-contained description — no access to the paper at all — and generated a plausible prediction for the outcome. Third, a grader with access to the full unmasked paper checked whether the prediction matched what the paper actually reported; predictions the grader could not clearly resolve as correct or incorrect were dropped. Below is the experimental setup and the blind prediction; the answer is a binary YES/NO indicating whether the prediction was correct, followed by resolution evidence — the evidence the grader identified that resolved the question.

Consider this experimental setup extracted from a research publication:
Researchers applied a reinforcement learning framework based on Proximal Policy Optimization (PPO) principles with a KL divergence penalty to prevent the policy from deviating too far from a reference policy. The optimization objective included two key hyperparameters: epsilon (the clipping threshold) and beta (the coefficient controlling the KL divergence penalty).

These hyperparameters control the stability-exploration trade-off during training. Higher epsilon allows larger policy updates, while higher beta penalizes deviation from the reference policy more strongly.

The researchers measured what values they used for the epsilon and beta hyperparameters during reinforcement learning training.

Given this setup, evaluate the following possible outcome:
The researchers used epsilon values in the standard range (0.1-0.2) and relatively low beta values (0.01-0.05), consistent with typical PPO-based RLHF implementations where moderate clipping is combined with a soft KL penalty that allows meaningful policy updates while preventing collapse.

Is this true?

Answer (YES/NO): YES